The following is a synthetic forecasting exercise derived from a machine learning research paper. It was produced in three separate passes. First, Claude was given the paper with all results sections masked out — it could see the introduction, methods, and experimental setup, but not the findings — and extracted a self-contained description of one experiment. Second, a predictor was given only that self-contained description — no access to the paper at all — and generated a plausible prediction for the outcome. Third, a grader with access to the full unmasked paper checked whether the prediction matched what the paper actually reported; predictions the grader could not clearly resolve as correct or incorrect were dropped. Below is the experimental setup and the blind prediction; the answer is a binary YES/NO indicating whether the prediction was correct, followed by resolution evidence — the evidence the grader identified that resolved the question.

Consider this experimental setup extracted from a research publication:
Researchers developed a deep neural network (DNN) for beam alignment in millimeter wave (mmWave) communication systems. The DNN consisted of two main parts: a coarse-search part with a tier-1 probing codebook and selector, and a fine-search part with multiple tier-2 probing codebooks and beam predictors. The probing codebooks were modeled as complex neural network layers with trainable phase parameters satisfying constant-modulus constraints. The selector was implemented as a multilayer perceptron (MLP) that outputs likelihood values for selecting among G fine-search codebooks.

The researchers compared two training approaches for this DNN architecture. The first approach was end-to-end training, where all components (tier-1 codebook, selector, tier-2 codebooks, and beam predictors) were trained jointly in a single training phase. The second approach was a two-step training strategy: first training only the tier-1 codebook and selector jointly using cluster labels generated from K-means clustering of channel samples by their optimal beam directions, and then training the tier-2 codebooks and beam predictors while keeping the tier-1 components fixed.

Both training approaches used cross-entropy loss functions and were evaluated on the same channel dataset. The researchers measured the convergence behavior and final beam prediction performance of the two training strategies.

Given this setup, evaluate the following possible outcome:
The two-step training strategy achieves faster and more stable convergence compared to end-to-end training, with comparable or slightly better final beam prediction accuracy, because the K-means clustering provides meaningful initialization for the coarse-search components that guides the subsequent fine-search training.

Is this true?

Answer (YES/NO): NO